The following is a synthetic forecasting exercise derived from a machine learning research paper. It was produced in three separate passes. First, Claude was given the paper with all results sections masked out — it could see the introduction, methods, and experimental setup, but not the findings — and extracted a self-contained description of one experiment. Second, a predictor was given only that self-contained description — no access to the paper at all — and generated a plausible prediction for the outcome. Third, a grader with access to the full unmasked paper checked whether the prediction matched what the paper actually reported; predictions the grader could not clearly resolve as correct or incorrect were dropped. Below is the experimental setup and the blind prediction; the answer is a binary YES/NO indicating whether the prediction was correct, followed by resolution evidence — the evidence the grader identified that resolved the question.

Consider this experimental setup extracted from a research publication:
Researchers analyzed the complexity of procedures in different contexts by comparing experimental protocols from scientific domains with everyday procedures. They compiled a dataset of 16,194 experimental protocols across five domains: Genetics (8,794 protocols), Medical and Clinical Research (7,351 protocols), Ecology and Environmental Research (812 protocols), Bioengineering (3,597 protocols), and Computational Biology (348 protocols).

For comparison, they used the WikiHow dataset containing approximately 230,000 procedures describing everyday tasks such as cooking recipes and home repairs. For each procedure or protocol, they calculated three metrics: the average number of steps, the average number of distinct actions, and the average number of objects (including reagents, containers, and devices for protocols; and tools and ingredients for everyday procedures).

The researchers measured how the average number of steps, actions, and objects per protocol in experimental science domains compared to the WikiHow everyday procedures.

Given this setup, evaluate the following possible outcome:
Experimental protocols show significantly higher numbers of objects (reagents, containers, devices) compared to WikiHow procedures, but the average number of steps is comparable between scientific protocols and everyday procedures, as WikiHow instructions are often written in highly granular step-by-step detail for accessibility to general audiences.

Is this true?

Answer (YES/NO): NO